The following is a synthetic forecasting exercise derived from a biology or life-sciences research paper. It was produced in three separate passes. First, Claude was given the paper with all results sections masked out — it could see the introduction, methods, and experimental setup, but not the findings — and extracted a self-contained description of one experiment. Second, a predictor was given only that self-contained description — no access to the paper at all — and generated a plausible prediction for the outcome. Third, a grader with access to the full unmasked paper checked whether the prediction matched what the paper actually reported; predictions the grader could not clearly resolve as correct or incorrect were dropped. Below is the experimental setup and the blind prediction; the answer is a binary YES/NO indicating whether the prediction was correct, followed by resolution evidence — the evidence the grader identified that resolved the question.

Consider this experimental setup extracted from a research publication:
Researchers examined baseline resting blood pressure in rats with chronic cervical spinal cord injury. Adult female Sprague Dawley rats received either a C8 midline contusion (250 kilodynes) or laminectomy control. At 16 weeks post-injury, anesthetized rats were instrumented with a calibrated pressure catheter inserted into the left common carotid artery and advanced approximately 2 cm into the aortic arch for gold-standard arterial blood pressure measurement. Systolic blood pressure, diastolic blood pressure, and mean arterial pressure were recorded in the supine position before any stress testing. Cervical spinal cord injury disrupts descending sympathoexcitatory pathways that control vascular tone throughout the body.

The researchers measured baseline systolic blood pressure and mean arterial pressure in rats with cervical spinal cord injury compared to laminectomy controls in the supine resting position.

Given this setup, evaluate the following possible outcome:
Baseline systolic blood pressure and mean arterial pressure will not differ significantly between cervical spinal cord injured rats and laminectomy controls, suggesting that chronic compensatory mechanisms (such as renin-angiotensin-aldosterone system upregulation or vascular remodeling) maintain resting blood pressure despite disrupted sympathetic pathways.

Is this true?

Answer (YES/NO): NO